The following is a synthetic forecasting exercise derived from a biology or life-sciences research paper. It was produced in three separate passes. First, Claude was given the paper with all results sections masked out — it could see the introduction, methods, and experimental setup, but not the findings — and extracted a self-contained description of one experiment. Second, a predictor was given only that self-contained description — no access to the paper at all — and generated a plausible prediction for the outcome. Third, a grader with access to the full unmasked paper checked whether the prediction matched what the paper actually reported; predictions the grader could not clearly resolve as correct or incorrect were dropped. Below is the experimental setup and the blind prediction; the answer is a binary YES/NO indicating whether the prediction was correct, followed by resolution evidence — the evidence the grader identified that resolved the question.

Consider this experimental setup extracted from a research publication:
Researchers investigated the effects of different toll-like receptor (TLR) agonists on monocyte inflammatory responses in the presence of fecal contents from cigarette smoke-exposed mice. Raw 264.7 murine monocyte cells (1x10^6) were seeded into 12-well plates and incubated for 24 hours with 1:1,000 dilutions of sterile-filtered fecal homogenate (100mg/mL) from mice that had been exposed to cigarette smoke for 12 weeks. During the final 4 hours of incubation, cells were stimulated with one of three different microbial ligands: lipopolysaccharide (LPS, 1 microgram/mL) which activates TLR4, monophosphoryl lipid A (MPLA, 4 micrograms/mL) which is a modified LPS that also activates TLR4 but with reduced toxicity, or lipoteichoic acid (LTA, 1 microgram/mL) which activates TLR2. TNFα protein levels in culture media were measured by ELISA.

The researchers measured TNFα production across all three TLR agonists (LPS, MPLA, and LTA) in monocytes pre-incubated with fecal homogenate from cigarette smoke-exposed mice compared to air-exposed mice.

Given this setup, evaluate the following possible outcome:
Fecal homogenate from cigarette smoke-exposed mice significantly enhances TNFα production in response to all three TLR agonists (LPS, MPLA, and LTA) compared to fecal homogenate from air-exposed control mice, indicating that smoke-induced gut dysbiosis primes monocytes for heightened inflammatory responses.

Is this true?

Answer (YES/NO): NO